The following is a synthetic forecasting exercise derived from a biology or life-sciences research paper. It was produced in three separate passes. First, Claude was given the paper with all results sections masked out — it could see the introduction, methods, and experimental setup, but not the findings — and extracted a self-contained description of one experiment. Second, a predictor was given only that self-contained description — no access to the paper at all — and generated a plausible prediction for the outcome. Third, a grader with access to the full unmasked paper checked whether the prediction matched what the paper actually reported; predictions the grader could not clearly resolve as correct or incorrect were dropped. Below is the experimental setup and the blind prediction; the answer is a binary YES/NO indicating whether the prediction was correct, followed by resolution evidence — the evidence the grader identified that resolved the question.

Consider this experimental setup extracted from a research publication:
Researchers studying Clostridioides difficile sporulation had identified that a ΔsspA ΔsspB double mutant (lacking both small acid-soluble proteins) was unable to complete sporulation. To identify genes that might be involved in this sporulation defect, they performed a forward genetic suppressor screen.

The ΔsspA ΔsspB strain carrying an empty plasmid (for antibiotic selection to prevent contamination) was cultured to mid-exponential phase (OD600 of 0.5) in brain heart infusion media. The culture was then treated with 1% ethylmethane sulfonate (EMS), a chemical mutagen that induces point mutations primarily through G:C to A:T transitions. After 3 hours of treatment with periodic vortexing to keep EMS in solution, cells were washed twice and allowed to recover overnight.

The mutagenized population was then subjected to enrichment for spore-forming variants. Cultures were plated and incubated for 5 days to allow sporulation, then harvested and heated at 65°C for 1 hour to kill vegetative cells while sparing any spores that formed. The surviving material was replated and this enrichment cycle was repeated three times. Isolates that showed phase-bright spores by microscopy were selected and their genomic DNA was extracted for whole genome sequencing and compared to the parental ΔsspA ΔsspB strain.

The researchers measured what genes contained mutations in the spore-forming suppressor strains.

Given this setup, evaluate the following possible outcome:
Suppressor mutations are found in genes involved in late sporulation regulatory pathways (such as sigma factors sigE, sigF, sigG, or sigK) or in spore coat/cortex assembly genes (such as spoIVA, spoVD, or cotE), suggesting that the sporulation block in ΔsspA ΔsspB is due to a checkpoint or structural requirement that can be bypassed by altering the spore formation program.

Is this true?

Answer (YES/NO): NO